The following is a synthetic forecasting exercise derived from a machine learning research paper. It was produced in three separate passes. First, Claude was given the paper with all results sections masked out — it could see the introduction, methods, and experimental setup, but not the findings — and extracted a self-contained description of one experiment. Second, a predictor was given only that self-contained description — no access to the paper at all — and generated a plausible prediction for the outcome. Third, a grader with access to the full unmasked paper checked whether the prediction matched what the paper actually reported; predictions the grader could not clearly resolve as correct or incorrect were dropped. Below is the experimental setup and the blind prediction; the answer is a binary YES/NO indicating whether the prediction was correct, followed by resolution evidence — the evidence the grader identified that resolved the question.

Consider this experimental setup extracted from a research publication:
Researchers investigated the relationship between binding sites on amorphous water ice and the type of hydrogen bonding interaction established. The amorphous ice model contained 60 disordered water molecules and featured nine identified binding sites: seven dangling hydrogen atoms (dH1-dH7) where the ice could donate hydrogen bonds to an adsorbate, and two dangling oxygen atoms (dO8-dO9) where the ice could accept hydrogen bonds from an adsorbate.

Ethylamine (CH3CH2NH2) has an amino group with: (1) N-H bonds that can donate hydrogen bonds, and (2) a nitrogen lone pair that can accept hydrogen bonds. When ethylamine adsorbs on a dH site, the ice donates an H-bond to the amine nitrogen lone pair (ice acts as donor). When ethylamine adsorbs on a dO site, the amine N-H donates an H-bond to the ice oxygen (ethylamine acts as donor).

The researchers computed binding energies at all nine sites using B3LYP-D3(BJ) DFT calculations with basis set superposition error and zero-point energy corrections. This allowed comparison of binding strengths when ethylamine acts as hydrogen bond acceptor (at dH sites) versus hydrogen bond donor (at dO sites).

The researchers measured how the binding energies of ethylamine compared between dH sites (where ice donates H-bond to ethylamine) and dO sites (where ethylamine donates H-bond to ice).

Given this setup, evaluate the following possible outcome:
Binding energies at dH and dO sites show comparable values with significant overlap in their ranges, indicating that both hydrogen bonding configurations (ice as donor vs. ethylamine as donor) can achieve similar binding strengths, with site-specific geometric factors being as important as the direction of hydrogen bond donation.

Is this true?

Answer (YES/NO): NO